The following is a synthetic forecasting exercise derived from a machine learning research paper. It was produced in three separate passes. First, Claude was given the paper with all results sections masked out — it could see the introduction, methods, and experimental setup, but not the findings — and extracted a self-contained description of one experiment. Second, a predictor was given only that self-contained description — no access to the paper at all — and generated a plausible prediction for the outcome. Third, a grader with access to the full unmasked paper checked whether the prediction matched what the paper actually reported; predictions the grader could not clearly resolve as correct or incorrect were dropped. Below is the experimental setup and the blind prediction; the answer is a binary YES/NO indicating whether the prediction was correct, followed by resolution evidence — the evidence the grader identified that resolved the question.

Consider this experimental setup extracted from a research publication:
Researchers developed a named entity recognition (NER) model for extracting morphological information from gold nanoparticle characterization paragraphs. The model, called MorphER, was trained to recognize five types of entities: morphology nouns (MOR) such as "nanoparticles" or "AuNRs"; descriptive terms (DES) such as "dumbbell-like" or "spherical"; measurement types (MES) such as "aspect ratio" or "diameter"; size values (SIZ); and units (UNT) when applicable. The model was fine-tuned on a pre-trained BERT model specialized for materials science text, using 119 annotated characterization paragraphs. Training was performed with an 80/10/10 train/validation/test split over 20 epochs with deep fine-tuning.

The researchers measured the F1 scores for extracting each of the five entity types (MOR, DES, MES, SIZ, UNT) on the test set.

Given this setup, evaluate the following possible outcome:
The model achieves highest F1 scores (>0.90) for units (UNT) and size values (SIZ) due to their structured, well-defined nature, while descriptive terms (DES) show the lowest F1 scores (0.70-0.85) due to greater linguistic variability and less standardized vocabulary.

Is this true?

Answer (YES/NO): NO